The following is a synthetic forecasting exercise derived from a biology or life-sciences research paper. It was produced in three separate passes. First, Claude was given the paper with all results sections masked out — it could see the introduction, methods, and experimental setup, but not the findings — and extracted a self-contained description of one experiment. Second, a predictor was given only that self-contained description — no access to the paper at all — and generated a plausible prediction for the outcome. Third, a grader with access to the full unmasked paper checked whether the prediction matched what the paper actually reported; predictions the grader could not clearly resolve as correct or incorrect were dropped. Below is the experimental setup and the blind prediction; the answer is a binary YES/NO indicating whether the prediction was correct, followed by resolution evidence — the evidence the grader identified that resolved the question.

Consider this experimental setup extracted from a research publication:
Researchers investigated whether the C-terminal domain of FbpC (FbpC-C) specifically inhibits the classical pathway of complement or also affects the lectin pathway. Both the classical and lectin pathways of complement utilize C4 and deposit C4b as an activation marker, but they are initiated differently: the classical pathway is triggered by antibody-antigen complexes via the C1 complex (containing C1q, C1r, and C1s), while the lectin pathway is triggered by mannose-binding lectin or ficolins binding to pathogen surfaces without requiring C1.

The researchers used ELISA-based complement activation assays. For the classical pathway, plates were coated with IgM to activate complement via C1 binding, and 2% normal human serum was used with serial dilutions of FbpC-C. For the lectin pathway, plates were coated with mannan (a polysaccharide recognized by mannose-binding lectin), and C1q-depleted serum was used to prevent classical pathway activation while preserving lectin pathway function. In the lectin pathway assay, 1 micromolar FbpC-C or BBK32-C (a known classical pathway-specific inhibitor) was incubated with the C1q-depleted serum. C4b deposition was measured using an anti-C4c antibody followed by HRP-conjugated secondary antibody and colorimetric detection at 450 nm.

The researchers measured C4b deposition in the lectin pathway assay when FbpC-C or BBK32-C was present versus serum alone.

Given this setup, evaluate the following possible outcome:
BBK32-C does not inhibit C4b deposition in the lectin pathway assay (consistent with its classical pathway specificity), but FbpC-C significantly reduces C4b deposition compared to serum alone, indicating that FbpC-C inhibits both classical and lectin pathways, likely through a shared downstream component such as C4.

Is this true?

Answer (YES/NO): NO